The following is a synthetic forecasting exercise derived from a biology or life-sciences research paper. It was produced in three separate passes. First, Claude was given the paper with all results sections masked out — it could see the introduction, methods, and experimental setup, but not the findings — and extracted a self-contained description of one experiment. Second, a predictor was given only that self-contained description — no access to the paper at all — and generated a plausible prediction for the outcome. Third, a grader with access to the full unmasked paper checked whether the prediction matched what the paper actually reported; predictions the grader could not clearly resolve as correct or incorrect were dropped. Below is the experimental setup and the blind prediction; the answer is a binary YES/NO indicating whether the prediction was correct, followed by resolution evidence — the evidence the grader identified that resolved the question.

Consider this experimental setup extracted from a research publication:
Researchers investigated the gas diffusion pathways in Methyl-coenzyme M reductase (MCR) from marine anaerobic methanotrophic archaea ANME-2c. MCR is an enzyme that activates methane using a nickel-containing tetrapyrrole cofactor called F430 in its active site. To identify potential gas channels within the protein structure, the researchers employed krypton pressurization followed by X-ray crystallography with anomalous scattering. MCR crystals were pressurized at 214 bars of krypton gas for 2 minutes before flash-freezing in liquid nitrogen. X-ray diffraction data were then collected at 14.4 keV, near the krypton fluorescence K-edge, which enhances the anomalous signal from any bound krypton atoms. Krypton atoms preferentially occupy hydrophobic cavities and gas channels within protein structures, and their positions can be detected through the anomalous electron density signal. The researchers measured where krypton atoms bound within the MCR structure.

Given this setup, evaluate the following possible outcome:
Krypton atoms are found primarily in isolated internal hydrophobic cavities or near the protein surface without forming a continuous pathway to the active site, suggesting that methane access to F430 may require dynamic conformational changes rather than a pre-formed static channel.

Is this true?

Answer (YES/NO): YES